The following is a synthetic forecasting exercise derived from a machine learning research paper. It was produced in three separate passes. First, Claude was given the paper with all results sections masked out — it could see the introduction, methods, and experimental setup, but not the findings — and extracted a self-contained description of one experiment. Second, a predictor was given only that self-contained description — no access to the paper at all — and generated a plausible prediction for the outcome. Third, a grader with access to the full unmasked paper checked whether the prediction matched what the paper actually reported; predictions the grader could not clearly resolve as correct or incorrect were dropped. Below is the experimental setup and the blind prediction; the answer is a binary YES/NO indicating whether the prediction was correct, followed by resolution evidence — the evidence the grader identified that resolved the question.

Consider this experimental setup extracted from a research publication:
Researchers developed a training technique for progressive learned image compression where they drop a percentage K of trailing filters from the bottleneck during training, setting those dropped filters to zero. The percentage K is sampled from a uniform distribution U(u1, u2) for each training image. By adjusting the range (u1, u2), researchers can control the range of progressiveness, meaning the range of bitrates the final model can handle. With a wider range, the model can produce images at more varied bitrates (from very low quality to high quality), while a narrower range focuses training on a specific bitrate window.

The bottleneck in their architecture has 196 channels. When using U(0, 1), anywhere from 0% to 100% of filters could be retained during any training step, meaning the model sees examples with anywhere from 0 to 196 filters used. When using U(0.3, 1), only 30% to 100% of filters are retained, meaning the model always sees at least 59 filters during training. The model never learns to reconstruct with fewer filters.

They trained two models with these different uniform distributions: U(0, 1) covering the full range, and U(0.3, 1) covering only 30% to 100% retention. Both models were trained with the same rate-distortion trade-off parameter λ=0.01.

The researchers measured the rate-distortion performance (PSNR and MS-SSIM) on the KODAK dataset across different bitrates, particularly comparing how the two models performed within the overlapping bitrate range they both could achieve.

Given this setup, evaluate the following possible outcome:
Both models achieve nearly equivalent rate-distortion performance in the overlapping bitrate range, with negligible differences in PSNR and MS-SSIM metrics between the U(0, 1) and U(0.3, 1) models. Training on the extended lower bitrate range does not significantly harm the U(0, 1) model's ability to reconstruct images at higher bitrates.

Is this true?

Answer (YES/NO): NO